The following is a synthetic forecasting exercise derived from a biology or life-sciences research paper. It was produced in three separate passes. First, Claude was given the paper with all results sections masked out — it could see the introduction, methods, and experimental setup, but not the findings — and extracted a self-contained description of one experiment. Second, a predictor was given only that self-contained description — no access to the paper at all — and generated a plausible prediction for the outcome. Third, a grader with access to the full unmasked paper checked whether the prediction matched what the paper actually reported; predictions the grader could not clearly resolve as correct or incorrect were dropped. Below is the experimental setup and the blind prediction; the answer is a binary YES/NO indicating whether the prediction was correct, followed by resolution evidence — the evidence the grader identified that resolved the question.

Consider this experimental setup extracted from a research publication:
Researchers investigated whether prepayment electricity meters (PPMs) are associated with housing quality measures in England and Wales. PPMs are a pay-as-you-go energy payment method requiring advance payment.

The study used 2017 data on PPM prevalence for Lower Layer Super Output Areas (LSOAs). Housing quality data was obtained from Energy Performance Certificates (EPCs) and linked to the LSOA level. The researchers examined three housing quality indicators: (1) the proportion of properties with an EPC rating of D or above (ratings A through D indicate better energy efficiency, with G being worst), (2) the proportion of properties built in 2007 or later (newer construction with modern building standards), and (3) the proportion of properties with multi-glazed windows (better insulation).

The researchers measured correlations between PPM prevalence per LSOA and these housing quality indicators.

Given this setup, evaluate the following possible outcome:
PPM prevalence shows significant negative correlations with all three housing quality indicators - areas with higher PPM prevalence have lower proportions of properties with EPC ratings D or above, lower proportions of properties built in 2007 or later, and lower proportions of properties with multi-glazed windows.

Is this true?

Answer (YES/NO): NO